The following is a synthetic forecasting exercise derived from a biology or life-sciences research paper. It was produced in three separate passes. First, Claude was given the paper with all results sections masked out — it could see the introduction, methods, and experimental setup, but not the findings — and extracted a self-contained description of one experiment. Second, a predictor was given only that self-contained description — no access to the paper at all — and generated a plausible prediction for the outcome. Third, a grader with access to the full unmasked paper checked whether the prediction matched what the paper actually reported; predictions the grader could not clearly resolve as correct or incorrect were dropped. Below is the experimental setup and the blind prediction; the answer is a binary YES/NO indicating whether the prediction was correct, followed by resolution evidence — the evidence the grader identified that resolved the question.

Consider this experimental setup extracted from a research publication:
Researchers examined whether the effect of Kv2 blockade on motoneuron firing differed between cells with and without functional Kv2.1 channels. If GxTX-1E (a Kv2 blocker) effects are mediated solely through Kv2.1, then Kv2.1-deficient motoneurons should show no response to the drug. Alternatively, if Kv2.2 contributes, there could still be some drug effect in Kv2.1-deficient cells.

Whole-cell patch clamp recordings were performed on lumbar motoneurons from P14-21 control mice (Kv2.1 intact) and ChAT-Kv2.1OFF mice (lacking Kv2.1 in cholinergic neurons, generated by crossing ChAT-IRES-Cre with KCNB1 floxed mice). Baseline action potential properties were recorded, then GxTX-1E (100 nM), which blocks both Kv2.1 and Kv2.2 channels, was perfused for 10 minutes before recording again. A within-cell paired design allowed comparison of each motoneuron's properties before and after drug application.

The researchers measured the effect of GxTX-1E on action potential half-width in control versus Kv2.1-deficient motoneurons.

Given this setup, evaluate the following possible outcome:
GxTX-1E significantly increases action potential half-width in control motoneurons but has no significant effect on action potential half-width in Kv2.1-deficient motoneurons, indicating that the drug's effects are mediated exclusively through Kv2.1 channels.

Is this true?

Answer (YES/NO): NO